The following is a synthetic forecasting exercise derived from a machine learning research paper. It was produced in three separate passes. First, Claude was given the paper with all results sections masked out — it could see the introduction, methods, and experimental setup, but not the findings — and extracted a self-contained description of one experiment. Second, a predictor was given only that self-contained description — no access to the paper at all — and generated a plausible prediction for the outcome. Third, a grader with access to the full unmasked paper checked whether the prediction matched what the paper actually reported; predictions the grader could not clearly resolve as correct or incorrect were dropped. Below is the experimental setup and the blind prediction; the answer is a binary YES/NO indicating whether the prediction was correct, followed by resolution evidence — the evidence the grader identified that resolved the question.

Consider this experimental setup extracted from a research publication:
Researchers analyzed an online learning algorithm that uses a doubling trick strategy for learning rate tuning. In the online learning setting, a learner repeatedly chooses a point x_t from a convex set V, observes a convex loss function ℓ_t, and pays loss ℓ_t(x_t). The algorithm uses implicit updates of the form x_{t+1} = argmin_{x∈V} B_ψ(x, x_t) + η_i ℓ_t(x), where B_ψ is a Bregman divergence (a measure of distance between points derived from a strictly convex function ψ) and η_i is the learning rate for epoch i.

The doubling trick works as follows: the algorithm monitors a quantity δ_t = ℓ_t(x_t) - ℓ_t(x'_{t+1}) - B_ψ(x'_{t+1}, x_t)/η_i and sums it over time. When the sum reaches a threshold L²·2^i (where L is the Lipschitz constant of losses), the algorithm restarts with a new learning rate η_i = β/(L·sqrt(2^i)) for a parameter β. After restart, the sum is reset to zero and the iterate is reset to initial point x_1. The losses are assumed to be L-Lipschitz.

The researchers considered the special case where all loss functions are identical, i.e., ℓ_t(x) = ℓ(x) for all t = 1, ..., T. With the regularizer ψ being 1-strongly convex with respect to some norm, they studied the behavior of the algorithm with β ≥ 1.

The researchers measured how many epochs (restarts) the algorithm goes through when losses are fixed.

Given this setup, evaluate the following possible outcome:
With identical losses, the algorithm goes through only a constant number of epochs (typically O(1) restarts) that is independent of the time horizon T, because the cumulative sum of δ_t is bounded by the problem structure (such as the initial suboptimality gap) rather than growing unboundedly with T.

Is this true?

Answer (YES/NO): YES